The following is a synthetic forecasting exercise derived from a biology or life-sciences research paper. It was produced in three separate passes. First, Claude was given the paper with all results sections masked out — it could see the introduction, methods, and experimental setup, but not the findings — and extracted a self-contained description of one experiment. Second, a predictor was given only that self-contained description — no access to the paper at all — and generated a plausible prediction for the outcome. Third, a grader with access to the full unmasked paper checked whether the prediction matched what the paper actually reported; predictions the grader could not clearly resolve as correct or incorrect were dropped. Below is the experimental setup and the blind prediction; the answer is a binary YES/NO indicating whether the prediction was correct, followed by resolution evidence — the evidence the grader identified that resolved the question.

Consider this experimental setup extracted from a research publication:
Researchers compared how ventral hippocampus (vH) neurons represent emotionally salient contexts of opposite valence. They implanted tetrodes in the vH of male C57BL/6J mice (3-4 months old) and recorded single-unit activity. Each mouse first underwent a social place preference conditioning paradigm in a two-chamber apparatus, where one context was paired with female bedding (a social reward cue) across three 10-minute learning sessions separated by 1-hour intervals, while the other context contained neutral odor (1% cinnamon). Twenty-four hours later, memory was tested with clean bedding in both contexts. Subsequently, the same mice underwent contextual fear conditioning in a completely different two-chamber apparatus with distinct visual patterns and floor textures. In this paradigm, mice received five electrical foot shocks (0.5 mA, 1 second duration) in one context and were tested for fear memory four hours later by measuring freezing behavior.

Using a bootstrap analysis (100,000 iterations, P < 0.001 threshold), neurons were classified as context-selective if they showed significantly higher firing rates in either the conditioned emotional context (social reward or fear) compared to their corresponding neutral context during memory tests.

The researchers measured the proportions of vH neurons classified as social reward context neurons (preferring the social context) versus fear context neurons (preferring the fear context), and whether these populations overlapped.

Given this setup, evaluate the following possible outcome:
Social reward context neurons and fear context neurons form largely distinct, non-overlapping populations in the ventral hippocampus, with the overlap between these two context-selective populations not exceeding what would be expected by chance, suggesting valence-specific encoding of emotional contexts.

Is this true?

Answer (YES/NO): NO